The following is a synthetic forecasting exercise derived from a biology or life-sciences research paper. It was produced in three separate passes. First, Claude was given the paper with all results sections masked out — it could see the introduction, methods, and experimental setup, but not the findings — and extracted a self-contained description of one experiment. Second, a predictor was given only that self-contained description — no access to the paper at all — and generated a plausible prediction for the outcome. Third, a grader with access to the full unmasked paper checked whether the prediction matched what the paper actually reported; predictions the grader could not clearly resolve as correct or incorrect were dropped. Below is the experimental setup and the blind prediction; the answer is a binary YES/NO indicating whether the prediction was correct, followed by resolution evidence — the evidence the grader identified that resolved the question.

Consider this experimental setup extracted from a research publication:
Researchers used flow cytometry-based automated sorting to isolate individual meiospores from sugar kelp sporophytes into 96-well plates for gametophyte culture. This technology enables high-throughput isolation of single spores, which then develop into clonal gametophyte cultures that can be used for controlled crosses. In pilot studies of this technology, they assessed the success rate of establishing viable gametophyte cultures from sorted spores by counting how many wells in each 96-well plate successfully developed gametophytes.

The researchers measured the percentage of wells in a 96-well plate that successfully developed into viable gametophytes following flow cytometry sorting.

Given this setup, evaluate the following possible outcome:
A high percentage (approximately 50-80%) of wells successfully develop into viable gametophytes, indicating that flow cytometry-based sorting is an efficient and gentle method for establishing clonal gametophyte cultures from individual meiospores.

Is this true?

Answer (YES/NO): NO